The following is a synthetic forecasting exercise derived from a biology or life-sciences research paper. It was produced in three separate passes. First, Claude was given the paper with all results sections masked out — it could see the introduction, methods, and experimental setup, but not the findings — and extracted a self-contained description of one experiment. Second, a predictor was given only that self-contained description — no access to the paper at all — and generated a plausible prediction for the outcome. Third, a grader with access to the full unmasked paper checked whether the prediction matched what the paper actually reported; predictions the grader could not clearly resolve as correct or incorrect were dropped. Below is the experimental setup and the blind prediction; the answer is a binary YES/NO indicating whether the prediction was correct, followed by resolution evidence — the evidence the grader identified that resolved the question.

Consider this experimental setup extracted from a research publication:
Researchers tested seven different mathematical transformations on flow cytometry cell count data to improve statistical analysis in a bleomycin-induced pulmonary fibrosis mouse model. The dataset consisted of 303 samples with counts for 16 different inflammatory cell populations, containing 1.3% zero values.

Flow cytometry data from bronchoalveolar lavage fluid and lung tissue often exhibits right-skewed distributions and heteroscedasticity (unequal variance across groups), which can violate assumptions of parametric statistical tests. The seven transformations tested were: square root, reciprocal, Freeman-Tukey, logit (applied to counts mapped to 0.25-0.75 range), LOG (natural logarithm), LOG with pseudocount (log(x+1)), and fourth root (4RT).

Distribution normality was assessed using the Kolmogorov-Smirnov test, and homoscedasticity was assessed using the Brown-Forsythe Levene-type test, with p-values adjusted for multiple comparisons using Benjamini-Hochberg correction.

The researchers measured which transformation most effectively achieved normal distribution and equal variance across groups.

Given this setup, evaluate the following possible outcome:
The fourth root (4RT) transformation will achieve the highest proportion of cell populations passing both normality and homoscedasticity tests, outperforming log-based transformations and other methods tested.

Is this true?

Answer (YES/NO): NO